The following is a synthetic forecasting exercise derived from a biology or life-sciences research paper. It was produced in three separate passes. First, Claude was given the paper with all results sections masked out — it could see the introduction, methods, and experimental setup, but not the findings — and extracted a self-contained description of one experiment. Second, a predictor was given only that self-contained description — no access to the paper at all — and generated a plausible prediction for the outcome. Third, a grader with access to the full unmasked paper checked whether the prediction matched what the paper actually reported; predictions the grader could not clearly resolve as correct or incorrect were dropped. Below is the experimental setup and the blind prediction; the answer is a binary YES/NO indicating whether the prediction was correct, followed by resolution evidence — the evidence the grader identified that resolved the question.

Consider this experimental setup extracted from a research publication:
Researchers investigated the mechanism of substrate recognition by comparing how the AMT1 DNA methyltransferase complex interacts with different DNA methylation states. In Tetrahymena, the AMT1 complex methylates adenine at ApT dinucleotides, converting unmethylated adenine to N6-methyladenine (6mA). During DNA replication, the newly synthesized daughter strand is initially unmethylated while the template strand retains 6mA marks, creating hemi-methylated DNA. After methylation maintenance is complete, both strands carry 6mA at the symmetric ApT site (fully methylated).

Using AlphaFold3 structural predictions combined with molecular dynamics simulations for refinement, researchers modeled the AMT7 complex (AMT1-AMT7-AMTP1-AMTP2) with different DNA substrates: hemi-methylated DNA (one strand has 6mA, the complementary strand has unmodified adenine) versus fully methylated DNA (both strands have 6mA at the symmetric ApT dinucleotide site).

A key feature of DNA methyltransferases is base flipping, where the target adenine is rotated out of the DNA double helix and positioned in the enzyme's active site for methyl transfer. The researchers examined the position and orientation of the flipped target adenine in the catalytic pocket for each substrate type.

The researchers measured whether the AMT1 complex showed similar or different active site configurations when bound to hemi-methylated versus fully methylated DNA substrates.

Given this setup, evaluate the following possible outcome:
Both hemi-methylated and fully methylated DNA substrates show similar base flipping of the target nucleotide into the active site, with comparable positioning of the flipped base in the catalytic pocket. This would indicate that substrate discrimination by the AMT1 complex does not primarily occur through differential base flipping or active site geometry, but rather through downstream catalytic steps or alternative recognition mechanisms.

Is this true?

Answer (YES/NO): YES